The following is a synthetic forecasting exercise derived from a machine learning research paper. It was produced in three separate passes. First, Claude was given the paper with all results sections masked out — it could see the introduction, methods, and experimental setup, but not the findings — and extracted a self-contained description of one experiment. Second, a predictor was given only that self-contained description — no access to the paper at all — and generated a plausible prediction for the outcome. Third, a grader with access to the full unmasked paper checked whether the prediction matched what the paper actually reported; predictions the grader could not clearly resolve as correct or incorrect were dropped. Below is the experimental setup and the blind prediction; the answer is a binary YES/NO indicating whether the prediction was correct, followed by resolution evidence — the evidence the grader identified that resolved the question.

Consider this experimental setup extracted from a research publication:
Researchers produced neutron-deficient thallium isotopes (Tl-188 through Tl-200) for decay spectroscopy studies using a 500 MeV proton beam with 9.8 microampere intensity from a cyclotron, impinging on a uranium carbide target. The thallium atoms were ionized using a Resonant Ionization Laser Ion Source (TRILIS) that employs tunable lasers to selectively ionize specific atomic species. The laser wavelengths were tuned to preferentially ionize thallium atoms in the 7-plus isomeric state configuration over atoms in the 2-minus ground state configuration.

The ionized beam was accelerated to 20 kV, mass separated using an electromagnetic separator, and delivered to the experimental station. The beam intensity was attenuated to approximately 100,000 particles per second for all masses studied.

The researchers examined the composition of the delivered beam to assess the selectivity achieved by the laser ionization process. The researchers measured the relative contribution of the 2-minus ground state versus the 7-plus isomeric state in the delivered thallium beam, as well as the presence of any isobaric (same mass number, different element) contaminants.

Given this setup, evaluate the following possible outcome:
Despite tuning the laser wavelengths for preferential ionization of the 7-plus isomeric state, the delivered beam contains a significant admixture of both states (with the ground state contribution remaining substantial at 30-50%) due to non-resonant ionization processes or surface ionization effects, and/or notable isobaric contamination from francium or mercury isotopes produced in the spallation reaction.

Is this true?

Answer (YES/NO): NO